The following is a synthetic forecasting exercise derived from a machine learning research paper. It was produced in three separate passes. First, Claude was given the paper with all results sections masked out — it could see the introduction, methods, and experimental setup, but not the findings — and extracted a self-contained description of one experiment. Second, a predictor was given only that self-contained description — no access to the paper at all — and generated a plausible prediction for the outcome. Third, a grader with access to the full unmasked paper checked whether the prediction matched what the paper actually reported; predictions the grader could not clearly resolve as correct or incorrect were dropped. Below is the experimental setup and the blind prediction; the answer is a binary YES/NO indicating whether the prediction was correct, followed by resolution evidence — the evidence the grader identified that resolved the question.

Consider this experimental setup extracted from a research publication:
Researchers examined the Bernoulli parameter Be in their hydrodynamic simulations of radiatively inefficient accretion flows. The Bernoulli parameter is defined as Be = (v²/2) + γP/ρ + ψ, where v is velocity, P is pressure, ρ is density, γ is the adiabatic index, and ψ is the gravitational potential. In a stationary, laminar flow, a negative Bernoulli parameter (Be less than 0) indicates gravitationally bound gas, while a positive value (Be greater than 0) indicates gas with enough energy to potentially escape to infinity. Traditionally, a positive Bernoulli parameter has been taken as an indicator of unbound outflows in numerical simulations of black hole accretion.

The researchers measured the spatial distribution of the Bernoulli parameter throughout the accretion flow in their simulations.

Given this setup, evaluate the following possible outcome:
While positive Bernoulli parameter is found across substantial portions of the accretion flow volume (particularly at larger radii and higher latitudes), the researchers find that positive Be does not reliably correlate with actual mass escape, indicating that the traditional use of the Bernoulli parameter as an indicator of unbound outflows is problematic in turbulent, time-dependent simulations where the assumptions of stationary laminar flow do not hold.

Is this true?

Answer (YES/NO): YES